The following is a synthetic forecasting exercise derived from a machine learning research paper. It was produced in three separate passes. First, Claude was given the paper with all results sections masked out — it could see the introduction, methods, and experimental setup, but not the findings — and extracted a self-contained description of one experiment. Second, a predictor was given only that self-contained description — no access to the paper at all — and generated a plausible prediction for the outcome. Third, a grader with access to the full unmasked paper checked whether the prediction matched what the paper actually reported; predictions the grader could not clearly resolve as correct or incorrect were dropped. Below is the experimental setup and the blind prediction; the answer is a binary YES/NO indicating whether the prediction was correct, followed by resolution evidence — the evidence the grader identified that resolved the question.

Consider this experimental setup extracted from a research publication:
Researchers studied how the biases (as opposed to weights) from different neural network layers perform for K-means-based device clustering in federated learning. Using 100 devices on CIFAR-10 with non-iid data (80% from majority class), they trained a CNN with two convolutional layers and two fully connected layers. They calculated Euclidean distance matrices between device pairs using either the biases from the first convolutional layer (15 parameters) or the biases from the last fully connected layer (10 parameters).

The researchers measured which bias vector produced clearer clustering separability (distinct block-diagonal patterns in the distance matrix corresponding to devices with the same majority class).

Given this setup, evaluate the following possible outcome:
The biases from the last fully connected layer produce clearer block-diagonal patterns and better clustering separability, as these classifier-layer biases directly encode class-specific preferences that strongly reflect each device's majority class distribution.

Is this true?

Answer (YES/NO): YES